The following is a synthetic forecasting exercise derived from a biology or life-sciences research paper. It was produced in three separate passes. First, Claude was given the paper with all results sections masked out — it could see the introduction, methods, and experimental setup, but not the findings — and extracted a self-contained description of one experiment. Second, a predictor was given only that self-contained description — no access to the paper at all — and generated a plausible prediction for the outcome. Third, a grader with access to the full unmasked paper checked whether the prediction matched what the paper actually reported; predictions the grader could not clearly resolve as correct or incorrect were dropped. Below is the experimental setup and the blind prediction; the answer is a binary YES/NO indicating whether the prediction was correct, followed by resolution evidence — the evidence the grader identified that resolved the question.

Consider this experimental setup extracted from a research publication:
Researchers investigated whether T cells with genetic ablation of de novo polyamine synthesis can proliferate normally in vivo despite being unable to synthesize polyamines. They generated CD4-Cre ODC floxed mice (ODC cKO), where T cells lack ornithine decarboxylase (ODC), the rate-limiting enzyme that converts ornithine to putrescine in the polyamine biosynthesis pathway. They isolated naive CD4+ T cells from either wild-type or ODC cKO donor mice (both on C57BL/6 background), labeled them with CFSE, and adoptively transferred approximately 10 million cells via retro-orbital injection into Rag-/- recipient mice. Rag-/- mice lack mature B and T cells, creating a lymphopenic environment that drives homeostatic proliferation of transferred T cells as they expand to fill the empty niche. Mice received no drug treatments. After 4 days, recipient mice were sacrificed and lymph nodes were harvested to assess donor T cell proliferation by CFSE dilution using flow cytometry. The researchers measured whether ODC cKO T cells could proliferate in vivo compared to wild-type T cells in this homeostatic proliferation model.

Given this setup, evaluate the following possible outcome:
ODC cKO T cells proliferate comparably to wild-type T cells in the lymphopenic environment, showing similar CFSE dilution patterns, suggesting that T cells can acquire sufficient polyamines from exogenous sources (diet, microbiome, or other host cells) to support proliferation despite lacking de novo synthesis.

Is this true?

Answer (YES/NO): YES